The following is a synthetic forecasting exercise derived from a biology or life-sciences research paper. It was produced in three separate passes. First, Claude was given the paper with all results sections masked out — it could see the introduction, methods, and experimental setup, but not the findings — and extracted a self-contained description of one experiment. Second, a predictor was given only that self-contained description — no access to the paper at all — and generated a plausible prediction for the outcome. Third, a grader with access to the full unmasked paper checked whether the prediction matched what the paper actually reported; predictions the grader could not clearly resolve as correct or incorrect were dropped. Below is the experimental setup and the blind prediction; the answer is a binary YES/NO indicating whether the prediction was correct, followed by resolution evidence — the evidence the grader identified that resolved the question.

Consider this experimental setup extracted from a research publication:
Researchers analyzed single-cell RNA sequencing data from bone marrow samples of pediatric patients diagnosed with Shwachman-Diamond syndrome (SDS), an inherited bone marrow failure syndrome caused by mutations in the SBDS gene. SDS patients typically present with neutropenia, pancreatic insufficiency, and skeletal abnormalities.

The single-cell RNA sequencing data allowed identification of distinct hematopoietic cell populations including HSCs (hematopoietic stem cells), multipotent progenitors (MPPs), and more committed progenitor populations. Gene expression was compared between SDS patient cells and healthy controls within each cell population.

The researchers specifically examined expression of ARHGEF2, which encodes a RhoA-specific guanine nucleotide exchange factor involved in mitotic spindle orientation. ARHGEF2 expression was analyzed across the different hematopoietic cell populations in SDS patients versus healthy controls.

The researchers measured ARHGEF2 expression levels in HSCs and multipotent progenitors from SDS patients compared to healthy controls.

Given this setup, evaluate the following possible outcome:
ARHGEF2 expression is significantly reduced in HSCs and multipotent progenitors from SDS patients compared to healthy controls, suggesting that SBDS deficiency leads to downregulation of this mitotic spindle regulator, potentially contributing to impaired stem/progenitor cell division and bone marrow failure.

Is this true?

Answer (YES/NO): YES